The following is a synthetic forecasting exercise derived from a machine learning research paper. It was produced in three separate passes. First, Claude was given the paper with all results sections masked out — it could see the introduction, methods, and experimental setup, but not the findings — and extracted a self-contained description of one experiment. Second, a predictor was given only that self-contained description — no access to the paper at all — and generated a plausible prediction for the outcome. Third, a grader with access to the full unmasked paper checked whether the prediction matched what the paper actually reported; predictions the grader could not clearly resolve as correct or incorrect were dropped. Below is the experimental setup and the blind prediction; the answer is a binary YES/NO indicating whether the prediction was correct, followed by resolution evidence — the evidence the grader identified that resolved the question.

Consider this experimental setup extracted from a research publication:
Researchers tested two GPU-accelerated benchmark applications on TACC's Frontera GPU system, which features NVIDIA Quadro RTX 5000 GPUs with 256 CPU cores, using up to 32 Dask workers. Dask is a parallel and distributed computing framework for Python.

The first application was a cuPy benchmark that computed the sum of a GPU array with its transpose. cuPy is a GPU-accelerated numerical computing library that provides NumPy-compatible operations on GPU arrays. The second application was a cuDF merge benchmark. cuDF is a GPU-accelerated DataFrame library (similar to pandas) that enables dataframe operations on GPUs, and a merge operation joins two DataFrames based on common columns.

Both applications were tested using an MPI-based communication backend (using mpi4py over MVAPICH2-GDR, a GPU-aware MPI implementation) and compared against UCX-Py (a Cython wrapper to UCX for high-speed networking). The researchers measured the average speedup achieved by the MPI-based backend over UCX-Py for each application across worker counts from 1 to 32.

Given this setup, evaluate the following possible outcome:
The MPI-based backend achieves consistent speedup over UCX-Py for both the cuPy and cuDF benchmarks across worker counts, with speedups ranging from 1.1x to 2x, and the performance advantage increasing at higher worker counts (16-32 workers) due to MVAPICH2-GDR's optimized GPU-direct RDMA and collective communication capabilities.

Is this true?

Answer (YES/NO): NO